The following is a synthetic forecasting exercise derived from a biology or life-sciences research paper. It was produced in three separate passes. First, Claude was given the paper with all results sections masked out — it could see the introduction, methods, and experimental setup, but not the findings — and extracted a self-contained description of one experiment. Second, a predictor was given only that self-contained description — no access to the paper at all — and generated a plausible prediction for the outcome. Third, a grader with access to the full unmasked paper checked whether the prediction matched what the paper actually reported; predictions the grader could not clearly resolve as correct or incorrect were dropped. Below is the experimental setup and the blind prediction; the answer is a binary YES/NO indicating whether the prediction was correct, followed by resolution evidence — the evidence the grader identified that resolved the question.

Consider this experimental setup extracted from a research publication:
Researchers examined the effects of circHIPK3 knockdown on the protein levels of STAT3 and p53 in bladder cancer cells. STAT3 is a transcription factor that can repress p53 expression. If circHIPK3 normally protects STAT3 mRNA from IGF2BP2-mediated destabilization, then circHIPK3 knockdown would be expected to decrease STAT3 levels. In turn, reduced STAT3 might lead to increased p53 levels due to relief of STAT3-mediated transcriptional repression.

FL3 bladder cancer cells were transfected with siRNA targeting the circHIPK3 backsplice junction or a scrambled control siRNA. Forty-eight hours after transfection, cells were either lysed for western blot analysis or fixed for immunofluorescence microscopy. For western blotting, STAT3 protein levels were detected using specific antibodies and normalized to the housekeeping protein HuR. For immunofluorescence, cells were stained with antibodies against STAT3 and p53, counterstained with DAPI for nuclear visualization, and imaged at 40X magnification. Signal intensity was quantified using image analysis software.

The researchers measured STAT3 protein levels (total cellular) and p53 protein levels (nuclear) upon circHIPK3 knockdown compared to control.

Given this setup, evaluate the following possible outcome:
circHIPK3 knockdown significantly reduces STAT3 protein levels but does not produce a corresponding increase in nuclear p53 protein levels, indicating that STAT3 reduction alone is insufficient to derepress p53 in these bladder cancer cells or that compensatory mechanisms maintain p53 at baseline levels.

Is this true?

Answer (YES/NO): NO